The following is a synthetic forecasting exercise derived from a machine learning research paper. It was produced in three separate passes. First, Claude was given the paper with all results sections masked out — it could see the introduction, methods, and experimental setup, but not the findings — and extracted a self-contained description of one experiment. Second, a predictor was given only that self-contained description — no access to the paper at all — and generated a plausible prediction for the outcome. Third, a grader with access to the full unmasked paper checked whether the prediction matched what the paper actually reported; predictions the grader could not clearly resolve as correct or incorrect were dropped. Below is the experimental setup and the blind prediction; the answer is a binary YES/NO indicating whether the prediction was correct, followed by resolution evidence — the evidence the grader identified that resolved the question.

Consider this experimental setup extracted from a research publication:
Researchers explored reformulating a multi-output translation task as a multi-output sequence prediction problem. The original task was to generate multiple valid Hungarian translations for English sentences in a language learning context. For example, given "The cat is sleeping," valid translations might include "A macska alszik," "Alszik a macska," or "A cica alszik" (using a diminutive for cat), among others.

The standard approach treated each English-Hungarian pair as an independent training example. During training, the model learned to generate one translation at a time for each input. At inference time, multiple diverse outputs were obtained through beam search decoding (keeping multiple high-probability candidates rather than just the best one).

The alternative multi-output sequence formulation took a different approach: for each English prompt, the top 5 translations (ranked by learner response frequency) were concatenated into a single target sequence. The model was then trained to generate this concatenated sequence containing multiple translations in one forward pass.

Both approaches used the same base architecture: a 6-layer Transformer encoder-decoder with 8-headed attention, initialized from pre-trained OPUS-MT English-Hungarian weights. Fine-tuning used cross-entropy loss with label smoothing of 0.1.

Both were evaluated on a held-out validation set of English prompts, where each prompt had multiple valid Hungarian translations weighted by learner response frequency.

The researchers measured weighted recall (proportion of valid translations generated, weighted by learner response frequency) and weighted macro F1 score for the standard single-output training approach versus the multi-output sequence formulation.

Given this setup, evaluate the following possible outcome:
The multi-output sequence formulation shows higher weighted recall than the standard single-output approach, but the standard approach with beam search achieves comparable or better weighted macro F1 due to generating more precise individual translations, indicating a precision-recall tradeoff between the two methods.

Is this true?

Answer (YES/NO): NO